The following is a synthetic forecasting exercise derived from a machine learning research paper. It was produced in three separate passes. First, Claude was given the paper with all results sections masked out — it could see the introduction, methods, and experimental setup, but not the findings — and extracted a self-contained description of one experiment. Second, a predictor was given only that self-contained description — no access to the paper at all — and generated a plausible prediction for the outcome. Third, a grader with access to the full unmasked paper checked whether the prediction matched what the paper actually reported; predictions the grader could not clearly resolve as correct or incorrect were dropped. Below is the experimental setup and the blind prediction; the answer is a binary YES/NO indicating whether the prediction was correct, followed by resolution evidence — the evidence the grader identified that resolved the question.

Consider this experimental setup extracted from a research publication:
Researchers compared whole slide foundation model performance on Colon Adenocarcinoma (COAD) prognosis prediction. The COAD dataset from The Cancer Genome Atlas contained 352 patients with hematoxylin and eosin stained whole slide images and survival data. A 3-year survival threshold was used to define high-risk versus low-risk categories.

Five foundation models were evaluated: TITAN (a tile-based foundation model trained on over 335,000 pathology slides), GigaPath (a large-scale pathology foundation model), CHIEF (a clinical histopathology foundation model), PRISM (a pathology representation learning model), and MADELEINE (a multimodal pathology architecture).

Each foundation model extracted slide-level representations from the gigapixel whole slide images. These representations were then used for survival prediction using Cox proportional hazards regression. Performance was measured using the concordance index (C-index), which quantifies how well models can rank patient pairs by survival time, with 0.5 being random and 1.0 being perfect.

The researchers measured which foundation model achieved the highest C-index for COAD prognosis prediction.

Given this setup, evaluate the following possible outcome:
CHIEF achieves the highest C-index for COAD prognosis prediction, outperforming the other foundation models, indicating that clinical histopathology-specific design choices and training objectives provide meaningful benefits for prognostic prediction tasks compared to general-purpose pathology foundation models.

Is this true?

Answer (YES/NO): NO